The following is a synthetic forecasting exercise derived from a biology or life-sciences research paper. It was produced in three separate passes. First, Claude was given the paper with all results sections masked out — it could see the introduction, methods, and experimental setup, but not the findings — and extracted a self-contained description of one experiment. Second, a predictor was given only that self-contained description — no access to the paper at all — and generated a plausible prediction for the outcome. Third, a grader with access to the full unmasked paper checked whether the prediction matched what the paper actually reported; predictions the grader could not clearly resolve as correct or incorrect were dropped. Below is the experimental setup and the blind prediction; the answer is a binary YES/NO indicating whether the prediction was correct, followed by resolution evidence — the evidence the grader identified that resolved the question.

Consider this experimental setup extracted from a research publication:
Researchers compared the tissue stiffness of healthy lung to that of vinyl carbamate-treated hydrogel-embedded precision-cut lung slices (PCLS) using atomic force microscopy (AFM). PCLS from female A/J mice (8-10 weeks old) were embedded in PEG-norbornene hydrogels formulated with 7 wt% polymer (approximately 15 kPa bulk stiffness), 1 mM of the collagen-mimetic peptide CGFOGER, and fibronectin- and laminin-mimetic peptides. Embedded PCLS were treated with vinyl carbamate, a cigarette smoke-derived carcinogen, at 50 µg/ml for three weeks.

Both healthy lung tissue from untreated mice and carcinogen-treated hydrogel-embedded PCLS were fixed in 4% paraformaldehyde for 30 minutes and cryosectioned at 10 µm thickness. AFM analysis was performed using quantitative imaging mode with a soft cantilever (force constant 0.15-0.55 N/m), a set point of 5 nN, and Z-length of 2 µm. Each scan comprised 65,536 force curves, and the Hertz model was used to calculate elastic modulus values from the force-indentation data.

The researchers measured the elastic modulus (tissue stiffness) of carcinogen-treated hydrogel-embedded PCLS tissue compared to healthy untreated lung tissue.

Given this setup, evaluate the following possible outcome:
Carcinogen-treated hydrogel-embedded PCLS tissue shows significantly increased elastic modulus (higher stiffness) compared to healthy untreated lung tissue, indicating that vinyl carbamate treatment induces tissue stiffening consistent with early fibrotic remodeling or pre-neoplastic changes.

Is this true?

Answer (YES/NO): YES